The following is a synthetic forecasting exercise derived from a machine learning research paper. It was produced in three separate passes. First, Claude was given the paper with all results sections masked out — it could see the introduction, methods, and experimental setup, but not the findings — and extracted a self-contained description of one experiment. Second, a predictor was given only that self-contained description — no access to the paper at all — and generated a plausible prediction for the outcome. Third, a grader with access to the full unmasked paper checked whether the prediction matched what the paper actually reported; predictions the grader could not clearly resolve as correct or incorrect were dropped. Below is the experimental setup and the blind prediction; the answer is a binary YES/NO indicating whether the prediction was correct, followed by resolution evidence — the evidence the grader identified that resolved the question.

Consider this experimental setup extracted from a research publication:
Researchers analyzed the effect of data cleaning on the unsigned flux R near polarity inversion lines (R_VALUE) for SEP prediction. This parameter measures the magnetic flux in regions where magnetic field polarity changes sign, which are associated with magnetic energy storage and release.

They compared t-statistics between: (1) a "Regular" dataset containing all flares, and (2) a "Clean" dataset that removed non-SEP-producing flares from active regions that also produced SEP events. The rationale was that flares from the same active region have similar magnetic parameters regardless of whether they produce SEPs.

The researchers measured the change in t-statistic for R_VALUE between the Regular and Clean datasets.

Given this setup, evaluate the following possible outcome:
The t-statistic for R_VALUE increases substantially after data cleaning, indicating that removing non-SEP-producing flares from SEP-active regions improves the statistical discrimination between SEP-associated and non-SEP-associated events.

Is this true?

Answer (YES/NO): YES